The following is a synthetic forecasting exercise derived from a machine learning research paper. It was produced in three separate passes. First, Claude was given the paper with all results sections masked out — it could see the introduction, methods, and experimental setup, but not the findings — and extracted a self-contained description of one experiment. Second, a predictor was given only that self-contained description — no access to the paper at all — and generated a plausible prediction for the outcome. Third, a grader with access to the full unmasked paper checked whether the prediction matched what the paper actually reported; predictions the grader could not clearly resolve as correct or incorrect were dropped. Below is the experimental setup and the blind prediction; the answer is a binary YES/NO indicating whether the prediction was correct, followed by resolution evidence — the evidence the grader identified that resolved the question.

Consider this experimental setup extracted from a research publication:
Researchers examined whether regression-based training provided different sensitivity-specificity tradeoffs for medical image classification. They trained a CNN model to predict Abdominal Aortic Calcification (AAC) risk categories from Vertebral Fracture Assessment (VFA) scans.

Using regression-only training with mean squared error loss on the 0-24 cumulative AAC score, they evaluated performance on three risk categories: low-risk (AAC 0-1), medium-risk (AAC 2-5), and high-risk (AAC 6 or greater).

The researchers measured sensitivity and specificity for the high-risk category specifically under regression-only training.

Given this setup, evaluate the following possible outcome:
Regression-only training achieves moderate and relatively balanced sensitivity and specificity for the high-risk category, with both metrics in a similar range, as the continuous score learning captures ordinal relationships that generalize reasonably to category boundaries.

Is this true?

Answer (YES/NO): NO